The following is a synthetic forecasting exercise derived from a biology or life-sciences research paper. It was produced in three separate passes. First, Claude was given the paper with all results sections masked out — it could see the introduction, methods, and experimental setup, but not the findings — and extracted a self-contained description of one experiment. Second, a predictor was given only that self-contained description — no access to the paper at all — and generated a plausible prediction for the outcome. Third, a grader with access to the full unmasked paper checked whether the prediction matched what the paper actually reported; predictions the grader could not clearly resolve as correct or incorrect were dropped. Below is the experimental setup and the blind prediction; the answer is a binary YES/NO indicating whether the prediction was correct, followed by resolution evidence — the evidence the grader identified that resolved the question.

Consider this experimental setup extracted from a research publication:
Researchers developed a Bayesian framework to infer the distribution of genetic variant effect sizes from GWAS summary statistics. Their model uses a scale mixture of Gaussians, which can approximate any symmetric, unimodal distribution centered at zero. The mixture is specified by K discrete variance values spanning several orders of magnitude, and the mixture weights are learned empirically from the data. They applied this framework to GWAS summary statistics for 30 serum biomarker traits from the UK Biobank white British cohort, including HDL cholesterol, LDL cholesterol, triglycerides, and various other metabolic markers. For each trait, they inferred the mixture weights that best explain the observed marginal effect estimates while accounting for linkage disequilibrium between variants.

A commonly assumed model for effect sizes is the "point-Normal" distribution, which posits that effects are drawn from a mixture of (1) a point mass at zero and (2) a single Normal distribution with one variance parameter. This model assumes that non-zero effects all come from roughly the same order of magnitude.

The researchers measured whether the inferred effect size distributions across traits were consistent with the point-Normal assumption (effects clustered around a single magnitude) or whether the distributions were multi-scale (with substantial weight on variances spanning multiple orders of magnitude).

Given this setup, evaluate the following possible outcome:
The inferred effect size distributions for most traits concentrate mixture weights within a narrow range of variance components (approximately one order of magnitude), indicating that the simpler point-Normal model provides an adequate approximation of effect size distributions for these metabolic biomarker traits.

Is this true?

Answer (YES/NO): NO